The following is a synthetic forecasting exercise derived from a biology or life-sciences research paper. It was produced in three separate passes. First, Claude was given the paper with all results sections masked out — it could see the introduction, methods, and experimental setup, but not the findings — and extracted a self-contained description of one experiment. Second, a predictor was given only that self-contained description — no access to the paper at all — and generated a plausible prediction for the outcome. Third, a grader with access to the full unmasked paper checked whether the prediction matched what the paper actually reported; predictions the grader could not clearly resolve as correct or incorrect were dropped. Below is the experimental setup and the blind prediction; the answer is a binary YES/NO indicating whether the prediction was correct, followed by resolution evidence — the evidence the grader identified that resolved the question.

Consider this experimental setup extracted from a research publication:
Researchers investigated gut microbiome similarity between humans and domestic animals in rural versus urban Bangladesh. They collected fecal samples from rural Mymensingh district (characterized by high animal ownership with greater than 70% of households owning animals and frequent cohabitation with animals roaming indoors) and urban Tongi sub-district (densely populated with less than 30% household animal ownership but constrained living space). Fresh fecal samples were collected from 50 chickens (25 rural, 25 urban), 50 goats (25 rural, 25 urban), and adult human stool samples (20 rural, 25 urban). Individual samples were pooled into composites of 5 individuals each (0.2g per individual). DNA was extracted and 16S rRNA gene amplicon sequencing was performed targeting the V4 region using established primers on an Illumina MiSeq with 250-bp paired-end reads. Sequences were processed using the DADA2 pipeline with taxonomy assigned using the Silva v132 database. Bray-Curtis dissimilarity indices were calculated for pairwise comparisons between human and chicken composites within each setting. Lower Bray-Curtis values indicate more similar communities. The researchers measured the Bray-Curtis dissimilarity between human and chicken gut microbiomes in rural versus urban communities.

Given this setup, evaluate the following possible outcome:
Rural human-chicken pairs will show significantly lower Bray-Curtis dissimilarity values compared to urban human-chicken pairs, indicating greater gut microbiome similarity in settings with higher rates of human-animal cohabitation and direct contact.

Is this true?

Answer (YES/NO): YES